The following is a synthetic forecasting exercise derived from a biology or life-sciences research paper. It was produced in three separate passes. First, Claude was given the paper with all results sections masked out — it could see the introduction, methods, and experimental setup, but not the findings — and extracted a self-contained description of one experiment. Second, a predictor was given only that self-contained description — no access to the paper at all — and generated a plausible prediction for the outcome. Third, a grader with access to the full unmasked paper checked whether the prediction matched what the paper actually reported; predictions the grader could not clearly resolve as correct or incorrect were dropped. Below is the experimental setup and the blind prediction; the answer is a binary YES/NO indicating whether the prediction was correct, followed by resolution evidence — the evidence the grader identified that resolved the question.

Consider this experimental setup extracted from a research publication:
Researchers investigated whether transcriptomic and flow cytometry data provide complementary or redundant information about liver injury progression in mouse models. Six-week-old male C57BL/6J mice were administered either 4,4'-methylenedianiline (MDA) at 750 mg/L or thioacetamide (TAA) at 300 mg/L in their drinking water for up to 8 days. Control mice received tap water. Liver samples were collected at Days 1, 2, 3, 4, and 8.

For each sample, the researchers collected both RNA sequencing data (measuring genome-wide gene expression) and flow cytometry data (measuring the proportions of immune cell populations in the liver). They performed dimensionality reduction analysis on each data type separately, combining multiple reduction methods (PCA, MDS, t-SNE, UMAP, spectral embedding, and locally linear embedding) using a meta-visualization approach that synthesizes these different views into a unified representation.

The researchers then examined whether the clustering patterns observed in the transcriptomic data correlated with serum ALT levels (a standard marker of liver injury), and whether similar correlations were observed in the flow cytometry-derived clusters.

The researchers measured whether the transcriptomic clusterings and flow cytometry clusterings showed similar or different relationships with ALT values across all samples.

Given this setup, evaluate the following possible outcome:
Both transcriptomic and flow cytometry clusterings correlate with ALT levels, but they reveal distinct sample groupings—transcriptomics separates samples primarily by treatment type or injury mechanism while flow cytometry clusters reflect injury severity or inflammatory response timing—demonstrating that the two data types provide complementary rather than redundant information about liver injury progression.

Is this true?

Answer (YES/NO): NO